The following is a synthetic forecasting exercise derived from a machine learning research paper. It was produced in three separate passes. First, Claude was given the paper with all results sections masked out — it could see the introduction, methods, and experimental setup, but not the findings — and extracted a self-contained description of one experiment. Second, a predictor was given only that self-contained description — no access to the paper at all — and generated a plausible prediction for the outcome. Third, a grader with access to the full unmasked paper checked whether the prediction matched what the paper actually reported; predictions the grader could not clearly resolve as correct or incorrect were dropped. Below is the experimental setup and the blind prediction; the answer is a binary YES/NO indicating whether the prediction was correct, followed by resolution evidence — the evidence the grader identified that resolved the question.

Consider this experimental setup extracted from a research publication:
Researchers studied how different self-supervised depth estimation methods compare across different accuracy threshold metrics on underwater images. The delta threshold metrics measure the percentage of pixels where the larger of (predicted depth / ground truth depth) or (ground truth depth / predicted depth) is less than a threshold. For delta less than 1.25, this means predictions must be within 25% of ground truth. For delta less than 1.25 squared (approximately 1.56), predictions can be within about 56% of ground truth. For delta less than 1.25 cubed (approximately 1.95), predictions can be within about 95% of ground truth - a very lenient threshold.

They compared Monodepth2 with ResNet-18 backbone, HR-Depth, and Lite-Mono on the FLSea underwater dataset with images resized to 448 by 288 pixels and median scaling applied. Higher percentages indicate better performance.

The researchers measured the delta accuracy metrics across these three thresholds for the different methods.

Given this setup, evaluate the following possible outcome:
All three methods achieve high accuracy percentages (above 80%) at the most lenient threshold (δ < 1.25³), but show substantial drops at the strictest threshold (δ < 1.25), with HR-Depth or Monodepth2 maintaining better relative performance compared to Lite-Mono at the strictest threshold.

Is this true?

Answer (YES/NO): NO